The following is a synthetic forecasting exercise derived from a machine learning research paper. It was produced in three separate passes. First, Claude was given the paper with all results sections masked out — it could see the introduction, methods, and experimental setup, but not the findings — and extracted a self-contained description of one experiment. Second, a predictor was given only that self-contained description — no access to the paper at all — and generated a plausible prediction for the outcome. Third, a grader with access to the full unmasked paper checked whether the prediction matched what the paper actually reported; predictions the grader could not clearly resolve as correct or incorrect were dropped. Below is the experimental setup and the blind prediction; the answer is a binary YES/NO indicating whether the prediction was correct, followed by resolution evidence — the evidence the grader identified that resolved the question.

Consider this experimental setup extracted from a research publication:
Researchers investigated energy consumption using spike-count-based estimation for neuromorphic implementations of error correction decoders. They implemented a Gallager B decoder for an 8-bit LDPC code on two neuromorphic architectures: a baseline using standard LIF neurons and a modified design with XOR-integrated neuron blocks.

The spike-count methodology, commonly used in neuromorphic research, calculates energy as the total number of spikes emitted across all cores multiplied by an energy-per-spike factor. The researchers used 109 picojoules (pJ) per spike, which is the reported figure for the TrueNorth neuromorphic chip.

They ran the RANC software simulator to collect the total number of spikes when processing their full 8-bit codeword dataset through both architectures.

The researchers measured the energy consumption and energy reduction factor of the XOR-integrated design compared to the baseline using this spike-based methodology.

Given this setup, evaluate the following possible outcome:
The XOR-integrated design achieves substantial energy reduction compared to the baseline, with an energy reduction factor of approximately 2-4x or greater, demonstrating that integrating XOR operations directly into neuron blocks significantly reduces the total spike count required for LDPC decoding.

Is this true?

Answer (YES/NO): YES